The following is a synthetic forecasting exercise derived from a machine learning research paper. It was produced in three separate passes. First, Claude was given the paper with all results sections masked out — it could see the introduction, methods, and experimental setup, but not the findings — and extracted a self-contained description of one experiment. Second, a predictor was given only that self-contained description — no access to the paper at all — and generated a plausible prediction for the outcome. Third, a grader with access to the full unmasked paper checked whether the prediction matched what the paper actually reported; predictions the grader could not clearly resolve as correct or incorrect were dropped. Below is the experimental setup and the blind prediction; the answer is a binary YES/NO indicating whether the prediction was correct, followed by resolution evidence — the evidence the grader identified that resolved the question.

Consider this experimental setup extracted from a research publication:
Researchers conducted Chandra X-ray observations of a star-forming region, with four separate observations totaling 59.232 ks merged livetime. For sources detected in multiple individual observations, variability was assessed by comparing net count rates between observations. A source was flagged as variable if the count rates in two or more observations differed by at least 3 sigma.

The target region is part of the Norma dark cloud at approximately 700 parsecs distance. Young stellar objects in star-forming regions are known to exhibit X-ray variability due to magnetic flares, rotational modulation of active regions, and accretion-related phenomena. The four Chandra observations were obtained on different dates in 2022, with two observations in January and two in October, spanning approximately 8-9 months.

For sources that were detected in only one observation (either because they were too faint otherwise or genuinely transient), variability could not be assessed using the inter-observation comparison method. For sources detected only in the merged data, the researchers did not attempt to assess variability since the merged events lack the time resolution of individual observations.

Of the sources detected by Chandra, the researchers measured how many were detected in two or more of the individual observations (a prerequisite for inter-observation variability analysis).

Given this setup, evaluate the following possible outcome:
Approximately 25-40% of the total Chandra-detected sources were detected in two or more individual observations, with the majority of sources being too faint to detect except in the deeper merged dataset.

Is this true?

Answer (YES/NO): NO